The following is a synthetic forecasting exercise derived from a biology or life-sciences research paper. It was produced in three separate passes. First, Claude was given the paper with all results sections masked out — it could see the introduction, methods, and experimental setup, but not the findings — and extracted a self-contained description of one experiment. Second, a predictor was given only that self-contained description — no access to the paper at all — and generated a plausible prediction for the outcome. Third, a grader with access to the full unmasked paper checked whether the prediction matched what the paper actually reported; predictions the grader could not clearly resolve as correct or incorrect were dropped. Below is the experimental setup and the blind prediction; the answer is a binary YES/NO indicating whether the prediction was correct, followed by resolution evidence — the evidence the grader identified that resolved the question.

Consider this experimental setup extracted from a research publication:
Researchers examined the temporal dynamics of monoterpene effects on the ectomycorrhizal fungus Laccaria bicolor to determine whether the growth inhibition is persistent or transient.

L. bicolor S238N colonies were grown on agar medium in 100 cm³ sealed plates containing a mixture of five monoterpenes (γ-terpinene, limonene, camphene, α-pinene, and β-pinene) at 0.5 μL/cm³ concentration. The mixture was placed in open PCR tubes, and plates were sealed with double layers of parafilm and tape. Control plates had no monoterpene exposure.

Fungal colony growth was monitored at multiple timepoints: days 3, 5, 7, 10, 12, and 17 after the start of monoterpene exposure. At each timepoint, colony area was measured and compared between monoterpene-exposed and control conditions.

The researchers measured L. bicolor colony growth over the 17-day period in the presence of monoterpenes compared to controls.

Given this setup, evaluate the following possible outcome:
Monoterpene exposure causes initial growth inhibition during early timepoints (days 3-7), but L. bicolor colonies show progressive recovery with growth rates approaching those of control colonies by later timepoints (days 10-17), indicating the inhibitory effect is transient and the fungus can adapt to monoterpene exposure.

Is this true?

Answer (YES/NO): NO